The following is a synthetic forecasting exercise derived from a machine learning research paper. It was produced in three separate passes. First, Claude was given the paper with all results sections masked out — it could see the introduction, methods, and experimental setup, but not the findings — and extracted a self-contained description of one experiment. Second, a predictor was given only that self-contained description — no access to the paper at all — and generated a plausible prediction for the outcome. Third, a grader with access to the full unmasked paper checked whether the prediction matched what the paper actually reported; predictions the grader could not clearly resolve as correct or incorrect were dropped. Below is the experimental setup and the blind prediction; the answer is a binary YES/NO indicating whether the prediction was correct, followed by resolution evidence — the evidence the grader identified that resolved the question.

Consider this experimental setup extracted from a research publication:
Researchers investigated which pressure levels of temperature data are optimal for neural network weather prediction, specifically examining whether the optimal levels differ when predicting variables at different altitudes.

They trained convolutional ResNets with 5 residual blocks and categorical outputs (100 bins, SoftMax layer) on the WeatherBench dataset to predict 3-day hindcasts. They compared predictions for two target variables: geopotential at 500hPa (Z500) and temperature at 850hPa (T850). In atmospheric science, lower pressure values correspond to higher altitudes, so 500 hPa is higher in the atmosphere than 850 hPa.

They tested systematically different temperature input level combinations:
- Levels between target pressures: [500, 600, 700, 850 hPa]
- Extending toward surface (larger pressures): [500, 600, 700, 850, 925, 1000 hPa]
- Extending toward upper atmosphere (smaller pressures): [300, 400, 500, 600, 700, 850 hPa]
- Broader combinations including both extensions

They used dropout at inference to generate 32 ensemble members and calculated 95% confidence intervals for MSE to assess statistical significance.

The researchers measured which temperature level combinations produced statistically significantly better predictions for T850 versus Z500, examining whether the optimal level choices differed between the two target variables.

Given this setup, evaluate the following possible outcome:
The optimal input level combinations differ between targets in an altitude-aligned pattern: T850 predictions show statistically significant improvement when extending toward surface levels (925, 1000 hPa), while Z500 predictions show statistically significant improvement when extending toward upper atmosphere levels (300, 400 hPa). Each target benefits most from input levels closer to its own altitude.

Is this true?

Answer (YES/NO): YES